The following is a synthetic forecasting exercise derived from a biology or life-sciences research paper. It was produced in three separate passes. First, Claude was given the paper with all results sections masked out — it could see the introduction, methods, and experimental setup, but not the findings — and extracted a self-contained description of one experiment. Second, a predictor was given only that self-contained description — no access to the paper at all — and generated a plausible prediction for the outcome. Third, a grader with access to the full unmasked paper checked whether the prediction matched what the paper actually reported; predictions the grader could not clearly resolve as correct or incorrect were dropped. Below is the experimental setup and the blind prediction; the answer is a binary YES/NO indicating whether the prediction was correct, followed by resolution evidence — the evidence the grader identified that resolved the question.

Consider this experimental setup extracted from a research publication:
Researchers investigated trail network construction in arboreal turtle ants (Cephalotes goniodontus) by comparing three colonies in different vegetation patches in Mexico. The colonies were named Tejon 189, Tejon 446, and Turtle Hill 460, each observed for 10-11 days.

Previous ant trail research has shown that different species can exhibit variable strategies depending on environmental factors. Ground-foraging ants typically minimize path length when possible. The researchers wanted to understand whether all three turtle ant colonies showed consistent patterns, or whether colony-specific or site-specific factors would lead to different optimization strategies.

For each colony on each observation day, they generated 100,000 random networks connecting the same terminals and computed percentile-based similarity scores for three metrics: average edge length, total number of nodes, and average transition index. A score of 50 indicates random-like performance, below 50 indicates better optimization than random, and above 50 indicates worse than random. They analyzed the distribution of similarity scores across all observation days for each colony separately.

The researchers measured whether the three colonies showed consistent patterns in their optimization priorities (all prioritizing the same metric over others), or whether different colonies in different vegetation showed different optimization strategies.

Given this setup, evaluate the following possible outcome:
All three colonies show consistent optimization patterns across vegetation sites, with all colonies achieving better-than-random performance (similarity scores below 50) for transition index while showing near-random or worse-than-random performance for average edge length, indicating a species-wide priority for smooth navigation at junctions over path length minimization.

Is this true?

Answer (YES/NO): YES